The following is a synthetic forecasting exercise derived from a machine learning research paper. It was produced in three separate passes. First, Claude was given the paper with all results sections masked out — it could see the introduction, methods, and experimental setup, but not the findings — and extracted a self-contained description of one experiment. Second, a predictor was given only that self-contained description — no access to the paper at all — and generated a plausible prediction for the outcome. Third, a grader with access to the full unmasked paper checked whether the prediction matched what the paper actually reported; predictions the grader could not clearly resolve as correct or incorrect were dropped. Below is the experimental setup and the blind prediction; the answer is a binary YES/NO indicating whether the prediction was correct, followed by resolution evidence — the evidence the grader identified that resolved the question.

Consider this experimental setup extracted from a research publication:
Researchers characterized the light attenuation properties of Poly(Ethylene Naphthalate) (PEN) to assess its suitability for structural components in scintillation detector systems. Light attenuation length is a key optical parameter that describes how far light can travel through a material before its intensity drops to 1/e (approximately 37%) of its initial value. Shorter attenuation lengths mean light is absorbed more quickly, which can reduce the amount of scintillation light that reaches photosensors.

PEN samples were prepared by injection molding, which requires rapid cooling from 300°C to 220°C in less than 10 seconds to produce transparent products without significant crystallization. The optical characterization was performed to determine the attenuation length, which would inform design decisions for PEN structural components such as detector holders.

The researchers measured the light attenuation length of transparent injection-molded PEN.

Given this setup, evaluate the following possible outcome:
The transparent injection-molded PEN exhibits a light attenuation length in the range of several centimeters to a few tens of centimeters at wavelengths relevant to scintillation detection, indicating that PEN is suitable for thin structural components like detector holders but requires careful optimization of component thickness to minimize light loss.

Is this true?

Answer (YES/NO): NO